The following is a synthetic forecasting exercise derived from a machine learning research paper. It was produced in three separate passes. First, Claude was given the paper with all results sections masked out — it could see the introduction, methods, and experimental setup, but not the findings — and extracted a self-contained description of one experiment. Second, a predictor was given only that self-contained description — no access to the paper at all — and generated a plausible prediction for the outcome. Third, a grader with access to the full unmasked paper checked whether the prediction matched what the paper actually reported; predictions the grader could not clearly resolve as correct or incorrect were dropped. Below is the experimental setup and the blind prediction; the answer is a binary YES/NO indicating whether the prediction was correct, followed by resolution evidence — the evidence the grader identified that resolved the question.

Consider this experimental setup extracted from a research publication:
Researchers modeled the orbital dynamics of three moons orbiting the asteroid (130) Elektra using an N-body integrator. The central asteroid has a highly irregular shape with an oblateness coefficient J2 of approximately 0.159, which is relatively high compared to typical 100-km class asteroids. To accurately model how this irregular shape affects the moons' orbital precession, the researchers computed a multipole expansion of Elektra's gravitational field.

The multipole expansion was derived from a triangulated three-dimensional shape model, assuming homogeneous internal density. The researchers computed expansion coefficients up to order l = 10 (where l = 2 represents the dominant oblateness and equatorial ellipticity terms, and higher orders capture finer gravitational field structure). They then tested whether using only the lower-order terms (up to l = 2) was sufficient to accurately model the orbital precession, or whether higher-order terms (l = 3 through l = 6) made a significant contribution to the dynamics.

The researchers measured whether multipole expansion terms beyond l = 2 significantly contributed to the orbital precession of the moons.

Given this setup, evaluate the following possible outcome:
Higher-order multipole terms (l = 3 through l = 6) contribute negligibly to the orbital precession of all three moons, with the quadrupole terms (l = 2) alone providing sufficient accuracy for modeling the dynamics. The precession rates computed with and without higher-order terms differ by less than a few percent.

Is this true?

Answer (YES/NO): NO